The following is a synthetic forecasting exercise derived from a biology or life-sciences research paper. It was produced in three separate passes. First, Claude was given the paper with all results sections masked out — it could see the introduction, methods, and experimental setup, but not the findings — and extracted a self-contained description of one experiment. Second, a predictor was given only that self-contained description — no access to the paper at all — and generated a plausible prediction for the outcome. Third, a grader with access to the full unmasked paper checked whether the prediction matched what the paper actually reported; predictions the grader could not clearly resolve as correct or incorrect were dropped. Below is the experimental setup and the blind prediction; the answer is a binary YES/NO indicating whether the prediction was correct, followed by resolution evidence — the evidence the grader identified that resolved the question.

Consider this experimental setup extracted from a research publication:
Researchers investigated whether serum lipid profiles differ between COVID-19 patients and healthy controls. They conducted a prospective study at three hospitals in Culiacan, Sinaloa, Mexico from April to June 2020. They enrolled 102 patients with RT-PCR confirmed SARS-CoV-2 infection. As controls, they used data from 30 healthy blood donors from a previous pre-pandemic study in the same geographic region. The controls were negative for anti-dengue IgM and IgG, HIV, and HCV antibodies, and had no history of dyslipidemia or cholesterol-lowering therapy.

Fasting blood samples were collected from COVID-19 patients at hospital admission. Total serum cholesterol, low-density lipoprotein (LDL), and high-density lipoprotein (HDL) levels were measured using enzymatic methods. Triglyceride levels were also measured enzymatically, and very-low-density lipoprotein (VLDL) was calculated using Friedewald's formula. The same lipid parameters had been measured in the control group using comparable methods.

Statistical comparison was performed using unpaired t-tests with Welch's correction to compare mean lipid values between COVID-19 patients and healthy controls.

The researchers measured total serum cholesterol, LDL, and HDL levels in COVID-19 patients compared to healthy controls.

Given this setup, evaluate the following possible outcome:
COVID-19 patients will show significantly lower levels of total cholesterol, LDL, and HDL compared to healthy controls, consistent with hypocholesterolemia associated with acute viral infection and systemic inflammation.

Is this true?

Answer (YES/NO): YES